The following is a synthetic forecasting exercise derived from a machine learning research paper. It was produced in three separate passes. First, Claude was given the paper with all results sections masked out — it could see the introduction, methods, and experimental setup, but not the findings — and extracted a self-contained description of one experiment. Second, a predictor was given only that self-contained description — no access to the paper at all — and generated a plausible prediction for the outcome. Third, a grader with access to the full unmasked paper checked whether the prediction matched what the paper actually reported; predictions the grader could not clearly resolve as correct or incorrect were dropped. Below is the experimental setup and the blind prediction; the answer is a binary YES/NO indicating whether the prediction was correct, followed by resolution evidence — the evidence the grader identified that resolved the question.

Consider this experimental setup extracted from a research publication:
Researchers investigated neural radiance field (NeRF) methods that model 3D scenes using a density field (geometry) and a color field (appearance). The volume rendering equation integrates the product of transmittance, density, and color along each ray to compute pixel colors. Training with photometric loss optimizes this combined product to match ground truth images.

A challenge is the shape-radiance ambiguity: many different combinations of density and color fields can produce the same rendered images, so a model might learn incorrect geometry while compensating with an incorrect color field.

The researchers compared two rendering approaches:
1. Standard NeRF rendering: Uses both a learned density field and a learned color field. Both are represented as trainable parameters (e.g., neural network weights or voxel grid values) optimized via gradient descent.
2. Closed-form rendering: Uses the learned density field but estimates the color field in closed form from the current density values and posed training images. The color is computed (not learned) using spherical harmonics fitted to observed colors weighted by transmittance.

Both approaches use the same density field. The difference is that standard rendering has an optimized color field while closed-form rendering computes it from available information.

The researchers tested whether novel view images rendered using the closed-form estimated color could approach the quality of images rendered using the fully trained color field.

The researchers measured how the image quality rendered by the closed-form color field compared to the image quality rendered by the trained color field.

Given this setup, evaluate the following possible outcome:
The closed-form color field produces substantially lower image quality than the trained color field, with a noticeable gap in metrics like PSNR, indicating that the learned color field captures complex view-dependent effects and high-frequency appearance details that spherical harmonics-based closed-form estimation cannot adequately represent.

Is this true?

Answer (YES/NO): NO